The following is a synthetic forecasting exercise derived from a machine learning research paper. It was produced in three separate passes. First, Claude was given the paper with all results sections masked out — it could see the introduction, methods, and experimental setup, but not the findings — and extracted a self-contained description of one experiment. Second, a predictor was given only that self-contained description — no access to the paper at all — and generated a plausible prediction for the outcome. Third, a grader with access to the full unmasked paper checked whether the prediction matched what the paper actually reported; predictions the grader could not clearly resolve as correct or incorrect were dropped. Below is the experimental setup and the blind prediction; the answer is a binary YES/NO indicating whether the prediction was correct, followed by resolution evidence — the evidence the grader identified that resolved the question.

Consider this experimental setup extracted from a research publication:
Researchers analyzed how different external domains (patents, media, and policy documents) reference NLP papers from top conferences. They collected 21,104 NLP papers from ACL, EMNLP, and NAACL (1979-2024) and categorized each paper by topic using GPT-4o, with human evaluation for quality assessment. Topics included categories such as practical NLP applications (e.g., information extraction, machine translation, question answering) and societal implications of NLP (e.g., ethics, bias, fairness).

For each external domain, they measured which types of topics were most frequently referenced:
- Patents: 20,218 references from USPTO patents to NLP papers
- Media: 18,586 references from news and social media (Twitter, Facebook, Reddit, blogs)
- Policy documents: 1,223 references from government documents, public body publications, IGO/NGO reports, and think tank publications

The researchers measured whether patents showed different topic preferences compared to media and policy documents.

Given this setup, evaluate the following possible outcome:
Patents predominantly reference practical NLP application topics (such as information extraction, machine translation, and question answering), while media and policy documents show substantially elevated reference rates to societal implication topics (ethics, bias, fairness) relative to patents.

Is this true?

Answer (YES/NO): YES